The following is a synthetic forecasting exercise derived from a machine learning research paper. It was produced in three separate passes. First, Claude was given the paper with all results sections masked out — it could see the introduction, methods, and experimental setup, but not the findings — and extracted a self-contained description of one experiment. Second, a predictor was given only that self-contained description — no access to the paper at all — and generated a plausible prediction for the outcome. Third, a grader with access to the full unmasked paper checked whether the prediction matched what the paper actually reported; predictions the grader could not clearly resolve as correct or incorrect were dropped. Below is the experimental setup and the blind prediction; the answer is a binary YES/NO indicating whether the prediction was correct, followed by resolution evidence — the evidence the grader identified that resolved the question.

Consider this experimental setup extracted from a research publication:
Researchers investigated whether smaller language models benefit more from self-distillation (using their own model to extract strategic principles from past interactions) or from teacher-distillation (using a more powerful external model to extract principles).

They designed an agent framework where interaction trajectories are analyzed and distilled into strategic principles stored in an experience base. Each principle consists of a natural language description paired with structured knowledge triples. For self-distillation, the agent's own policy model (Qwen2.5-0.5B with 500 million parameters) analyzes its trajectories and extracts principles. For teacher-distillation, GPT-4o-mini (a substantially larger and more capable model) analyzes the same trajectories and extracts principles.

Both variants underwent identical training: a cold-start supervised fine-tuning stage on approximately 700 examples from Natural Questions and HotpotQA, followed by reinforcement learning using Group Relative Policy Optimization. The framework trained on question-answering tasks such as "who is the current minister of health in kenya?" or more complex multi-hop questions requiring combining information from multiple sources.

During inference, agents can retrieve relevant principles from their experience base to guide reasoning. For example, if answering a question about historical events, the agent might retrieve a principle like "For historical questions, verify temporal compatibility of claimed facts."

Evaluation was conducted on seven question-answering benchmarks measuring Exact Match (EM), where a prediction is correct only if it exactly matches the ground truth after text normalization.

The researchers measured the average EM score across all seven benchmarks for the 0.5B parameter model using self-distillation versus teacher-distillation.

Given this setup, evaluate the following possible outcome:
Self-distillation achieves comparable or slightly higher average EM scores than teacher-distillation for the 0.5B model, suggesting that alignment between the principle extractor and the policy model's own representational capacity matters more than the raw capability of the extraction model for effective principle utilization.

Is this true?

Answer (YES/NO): NO